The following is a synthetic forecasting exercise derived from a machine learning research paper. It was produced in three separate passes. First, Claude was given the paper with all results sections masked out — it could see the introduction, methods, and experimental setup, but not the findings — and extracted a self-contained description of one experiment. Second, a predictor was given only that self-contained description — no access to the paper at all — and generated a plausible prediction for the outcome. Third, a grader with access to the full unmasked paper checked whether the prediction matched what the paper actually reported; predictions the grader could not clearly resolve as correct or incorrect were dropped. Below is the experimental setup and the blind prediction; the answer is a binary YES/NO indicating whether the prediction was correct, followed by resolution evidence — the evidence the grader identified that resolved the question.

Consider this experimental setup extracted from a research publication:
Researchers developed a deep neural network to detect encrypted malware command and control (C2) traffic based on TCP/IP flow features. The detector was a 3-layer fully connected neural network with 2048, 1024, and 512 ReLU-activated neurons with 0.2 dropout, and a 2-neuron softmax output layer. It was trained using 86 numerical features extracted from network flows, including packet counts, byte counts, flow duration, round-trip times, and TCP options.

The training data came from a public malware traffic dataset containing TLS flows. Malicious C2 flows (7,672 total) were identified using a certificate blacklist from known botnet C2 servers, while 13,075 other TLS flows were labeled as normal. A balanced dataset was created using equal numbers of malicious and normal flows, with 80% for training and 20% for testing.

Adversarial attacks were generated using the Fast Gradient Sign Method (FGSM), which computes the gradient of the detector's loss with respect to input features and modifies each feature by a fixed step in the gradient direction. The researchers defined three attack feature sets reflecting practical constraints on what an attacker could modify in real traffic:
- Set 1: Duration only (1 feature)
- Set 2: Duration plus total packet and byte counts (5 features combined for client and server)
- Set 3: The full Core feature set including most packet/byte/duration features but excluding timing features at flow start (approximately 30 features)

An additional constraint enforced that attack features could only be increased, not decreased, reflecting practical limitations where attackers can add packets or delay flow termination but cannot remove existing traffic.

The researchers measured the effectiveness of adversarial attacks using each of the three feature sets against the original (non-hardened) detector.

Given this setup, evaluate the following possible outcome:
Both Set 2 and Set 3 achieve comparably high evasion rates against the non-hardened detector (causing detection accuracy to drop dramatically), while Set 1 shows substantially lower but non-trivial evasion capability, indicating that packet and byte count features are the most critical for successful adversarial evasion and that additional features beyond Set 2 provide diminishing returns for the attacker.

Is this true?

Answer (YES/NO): NO